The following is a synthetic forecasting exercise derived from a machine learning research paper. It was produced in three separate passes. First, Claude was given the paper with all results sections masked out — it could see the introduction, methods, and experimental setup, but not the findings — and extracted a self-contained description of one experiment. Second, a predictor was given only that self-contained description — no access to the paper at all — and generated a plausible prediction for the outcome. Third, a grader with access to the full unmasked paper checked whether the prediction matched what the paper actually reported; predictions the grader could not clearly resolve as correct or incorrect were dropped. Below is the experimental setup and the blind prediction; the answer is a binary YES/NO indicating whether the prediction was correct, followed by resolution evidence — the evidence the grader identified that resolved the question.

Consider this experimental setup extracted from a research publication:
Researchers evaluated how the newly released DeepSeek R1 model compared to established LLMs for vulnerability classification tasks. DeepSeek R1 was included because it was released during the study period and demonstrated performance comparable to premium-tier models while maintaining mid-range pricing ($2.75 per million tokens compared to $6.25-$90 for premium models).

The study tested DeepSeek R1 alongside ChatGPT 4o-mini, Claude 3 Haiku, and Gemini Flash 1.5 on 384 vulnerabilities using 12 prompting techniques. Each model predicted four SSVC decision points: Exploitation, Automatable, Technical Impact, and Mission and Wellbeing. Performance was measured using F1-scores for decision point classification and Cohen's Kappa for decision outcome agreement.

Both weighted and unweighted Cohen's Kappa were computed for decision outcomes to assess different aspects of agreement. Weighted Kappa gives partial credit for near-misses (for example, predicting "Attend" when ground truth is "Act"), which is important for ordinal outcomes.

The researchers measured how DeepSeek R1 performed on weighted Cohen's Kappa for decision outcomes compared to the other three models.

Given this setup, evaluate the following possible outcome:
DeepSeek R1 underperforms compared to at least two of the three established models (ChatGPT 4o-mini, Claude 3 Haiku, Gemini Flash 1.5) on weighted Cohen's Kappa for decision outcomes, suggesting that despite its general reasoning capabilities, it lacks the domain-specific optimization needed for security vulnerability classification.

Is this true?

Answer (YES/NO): NO